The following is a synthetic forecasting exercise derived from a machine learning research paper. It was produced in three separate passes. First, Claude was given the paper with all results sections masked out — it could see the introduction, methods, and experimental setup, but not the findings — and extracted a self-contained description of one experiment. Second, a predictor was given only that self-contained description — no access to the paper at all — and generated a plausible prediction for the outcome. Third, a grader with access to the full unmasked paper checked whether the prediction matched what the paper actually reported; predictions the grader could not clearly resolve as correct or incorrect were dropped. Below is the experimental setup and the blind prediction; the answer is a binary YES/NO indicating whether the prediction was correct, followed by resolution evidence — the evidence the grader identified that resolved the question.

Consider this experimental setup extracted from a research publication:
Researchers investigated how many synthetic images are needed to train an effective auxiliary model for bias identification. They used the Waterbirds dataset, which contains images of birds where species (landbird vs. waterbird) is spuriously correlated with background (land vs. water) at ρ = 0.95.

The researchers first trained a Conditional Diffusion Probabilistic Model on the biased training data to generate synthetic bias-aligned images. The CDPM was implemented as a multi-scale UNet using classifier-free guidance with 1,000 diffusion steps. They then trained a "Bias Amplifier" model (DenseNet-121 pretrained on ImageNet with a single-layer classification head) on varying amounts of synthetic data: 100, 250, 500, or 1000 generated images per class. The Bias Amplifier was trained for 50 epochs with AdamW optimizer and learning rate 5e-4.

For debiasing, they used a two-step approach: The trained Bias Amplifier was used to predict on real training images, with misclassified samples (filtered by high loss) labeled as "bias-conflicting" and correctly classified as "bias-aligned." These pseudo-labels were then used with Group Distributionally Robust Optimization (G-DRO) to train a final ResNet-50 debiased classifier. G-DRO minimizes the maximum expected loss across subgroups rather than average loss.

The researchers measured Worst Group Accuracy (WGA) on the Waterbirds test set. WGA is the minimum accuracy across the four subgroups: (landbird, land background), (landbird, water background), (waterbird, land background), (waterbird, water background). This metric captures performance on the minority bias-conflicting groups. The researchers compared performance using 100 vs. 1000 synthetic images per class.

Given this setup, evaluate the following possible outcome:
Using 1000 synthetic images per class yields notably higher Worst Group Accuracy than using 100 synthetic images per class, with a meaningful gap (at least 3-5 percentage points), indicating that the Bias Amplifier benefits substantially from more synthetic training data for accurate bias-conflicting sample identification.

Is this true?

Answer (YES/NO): NO